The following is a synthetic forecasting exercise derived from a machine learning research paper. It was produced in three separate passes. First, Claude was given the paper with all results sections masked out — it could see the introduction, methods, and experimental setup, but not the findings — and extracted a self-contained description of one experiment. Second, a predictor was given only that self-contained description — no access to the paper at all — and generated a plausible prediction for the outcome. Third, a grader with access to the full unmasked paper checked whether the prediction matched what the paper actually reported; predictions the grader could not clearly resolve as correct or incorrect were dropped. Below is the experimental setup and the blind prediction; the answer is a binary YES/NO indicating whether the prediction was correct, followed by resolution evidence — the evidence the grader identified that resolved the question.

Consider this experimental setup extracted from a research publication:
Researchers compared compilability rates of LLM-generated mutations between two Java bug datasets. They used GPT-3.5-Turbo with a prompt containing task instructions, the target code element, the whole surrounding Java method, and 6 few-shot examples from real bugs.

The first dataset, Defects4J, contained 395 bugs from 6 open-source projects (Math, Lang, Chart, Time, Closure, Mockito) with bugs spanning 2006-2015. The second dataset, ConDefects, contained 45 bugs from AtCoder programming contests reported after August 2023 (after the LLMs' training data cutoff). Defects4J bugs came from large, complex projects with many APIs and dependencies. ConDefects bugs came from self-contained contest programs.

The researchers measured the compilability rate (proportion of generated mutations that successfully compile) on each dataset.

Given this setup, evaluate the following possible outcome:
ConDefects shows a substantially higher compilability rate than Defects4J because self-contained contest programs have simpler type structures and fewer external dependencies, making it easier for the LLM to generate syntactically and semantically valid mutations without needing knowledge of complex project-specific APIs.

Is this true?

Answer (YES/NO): YES